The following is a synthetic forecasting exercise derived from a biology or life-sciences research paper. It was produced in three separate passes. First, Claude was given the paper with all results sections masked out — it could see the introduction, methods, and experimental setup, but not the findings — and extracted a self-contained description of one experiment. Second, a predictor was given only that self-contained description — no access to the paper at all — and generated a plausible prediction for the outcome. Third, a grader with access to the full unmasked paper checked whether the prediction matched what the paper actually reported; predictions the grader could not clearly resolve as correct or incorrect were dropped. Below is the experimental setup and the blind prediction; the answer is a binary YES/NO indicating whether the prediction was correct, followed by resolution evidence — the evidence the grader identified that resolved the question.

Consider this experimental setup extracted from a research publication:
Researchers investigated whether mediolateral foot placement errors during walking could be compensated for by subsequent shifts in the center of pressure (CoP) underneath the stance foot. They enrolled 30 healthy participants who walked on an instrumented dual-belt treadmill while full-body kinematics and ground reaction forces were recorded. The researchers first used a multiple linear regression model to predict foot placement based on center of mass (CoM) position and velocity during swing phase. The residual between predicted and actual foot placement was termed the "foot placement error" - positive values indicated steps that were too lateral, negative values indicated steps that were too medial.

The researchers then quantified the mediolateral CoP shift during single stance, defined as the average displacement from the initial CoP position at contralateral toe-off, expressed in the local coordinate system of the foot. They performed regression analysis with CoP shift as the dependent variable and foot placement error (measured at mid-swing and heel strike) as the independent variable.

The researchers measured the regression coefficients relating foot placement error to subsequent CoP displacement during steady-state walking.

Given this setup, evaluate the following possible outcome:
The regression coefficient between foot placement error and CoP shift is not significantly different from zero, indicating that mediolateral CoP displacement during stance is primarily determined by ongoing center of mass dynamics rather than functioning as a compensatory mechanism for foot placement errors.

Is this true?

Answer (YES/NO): NO